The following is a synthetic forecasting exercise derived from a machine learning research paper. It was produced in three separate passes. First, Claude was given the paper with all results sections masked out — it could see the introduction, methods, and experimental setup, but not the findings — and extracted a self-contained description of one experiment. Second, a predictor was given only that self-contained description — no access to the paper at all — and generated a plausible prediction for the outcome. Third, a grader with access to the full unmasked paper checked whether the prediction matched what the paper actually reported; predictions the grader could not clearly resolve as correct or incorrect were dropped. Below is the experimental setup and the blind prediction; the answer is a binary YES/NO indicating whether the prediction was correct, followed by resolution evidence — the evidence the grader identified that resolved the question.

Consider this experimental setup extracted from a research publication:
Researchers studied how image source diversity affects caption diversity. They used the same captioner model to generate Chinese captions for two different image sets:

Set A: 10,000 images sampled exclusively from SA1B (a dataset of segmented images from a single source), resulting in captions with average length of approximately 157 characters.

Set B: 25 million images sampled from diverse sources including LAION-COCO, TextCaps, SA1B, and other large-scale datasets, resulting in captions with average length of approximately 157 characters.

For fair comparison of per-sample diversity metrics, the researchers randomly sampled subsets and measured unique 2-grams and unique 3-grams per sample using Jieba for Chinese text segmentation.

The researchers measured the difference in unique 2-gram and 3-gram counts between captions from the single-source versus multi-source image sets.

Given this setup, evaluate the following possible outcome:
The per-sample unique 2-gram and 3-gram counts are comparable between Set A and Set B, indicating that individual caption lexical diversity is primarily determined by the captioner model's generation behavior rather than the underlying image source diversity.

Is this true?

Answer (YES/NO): NO